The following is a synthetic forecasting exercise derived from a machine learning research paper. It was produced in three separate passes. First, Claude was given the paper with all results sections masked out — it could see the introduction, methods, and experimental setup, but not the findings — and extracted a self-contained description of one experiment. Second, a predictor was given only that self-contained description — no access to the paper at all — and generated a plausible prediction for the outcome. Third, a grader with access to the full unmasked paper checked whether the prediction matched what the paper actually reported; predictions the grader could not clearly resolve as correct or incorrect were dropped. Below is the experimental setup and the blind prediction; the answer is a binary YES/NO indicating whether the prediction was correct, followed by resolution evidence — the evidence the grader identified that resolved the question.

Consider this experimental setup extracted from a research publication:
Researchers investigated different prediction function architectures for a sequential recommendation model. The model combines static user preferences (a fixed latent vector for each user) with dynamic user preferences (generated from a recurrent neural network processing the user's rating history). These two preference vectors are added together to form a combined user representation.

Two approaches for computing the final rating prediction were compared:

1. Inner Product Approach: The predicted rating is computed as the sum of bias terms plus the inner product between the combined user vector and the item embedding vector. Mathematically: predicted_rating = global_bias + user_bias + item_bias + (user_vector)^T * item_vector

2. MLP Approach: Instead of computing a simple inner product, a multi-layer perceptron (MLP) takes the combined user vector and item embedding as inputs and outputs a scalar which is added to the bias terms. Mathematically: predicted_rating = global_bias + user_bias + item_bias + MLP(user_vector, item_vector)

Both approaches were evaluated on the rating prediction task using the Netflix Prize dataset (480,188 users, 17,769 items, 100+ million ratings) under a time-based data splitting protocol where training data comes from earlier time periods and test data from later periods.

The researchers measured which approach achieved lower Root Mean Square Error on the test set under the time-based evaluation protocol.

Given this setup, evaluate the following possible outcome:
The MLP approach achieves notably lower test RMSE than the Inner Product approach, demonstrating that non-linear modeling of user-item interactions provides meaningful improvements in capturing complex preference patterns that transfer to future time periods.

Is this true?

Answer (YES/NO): NO